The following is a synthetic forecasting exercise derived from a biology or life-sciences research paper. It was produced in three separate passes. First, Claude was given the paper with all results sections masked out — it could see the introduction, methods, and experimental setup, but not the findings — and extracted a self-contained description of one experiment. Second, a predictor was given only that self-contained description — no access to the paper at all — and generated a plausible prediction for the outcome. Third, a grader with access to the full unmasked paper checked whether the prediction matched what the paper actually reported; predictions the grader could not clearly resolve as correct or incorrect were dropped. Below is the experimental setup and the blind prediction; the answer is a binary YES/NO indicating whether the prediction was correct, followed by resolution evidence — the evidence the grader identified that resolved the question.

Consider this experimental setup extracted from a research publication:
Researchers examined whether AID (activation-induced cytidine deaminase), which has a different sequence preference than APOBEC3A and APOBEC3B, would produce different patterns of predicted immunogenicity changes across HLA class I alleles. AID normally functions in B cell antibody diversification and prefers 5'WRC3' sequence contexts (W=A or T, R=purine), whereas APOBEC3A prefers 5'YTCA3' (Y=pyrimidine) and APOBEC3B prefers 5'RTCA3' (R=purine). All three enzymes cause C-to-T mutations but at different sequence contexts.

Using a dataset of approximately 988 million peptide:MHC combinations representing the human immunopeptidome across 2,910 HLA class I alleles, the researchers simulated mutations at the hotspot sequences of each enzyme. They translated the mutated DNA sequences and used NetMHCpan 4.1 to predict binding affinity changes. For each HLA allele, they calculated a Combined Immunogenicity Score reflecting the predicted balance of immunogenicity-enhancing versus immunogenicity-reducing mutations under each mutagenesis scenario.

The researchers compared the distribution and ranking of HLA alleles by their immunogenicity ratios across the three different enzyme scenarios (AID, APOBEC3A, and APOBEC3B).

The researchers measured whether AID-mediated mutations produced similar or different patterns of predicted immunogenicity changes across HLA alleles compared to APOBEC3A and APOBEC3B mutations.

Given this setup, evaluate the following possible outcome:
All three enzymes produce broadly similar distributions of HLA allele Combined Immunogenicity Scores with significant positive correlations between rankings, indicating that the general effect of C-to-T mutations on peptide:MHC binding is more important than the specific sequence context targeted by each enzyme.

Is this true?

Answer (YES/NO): NO